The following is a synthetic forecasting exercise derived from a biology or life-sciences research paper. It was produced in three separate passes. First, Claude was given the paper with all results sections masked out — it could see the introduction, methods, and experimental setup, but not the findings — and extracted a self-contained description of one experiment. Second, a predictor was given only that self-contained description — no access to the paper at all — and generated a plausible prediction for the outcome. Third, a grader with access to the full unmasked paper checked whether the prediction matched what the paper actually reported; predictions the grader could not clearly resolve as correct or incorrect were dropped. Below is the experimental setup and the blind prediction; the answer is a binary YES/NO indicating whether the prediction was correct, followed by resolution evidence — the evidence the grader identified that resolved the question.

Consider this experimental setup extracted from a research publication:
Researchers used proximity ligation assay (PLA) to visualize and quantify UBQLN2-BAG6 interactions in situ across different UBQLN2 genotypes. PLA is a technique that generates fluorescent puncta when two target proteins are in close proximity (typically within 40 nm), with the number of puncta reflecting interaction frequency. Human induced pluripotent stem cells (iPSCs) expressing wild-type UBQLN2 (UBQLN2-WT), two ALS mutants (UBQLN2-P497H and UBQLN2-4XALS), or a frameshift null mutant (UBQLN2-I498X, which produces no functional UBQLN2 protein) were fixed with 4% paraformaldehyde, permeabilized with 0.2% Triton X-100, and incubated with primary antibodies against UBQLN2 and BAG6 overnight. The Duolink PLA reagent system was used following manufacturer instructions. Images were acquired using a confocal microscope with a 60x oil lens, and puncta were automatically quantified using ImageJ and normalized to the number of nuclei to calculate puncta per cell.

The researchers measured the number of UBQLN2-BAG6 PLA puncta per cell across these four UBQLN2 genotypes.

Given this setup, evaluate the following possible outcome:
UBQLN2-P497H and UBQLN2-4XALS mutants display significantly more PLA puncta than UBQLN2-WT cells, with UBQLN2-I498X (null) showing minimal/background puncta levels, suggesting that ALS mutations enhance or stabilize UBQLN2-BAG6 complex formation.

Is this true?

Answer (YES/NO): NO